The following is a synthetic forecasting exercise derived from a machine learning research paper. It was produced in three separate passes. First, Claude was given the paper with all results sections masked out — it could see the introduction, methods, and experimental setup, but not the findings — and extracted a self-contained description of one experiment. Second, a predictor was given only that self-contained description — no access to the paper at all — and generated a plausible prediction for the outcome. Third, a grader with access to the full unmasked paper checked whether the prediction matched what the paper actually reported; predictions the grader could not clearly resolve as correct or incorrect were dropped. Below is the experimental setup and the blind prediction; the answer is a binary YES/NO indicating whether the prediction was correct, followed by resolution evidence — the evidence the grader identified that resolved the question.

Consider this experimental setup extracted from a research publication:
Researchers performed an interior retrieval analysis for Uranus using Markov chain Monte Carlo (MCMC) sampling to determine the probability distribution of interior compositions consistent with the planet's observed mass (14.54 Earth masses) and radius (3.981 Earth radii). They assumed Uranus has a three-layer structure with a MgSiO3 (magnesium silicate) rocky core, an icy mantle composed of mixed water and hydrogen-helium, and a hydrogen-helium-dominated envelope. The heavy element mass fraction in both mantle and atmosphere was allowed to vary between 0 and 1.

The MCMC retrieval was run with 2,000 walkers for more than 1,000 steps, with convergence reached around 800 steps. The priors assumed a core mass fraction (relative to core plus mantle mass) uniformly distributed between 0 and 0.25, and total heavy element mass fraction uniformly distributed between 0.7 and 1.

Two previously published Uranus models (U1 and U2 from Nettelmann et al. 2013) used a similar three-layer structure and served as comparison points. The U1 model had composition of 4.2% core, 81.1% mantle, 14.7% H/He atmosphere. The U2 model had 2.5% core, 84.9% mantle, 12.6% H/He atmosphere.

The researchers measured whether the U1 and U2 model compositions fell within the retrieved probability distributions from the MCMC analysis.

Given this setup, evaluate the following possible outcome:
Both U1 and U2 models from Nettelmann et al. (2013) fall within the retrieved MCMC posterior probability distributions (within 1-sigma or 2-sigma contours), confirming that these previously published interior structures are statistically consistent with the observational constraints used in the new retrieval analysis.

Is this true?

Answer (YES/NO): YES